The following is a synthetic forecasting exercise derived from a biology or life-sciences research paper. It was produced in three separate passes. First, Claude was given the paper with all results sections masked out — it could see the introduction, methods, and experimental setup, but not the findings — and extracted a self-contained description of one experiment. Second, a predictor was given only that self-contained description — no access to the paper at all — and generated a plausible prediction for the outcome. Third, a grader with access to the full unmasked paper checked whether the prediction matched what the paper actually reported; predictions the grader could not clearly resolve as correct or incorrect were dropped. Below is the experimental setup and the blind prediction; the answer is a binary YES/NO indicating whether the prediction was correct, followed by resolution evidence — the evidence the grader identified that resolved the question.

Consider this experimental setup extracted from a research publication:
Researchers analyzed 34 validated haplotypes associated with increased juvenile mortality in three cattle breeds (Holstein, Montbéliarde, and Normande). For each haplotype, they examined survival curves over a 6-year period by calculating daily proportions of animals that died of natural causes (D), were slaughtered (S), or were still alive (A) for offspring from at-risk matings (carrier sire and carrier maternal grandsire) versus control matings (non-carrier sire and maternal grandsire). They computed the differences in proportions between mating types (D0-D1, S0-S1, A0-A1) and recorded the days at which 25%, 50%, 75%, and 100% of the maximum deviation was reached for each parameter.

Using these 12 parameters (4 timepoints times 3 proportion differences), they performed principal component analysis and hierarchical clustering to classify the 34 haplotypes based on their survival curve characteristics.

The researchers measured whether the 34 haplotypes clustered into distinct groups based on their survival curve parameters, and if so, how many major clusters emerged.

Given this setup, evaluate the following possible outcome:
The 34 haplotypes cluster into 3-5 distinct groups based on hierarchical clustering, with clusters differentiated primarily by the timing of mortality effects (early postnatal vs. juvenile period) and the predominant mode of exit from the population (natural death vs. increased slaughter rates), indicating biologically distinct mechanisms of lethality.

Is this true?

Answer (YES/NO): NO